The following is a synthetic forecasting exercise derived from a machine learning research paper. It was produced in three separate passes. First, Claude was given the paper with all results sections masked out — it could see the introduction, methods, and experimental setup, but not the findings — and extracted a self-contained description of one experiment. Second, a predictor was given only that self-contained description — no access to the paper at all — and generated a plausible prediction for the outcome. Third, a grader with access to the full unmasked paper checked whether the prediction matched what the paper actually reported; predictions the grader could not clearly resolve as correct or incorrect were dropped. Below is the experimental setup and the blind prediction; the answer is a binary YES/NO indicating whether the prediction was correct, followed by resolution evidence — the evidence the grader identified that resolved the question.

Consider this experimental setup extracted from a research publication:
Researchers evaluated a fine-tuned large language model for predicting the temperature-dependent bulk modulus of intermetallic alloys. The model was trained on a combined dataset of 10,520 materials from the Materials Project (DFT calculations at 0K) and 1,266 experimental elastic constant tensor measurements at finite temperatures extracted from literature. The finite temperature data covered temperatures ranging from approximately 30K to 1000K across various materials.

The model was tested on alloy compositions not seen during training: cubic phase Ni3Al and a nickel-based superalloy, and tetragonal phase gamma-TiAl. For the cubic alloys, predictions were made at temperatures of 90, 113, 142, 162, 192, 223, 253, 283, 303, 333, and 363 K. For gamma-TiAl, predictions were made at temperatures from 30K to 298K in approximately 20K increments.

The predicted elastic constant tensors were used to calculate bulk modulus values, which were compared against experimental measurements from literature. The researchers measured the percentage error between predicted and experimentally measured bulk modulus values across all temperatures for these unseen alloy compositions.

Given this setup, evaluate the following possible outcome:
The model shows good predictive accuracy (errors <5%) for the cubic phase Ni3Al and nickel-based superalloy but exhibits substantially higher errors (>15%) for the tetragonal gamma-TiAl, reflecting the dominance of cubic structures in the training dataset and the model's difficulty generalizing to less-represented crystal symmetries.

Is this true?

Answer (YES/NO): NO